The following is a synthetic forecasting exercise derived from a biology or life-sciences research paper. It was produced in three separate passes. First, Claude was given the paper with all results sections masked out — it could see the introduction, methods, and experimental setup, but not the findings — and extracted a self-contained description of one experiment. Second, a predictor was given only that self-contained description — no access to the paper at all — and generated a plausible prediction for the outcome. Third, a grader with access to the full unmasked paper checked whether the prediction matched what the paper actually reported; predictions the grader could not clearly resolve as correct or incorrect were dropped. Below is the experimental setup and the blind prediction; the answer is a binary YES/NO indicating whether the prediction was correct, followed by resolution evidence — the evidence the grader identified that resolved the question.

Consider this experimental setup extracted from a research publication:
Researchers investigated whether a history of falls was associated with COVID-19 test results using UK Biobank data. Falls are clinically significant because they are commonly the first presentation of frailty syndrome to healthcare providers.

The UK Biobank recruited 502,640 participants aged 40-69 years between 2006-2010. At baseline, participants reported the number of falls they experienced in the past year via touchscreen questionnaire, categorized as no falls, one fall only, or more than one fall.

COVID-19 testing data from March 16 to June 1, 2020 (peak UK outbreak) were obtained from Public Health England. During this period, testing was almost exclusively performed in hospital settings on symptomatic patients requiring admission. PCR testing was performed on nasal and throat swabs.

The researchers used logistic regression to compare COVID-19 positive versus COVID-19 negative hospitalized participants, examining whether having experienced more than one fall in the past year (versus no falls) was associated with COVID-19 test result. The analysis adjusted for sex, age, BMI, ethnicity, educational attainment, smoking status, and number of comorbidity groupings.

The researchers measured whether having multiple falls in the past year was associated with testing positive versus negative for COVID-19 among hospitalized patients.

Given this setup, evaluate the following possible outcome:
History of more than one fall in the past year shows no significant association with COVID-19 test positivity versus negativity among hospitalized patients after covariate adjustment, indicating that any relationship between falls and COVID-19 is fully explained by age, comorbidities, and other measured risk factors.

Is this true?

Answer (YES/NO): YES